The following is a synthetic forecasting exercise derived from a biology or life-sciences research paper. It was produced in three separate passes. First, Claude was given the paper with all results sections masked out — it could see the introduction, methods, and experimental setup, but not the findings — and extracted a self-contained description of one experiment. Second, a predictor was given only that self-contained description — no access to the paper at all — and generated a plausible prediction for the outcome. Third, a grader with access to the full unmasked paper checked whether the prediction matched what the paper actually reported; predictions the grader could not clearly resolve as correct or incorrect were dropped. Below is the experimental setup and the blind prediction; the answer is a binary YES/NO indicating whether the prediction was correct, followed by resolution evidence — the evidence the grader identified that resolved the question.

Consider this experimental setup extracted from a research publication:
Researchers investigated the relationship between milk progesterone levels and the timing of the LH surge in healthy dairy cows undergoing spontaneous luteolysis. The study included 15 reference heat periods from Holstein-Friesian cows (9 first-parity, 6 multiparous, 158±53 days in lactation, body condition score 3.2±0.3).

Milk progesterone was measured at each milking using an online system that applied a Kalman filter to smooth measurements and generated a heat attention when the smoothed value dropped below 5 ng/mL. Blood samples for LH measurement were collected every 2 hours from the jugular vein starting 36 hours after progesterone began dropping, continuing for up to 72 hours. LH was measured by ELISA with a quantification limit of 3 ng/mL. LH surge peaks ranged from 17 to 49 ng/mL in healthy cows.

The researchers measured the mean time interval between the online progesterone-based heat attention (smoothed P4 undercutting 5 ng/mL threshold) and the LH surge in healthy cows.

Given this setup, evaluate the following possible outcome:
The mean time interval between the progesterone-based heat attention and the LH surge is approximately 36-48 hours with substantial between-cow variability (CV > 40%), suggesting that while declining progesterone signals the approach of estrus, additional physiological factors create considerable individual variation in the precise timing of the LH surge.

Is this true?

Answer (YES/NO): NO